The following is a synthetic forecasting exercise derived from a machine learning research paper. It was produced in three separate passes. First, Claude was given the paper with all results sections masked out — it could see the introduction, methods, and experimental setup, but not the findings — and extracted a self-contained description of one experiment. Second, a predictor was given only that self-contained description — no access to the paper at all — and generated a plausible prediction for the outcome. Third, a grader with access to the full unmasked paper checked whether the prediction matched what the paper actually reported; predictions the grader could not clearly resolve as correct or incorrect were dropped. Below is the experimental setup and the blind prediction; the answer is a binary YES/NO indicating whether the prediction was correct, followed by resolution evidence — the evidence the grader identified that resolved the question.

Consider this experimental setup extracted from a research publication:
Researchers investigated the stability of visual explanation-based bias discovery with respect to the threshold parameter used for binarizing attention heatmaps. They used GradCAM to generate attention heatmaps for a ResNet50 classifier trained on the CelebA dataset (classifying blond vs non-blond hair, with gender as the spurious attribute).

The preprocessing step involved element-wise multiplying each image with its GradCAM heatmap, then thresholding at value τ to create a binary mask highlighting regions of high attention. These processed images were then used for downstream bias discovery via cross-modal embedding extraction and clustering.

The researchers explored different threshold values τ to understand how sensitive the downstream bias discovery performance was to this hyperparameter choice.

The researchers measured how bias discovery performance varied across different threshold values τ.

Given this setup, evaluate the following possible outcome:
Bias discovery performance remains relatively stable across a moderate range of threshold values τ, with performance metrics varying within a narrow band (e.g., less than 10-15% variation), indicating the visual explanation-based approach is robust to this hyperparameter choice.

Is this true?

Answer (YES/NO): YES